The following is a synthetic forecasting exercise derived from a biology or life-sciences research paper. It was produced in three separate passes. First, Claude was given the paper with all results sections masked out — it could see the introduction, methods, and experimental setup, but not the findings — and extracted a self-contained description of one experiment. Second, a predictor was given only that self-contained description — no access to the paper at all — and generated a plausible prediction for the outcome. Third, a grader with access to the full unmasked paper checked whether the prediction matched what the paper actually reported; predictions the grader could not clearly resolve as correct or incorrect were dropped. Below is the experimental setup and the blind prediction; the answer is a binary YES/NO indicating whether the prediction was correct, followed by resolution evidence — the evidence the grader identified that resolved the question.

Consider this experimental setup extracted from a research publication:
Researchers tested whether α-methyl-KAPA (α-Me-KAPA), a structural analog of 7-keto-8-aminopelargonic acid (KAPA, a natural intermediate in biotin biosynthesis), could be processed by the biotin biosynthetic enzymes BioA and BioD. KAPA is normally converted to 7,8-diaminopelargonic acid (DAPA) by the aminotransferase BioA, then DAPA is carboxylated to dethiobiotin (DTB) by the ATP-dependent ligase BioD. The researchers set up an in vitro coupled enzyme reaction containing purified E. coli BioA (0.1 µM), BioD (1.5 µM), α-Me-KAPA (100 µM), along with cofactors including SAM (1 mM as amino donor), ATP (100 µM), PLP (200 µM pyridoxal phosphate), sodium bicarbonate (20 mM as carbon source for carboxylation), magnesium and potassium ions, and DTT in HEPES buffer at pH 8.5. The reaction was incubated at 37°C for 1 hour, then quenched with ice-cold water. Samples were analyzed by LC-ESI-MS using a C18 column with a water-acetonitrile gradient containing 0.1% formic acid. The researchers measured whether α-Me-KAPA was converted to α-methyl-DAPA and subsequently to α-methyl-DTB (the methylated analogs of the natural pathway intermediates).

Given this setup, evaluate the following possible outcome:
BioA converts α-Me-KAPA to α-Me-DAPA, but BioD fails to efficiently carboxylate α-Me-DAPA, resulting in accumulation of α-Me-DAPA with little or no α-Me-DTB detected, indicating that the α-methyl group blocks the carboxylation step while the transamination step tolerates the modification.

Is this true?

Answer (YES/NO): NO